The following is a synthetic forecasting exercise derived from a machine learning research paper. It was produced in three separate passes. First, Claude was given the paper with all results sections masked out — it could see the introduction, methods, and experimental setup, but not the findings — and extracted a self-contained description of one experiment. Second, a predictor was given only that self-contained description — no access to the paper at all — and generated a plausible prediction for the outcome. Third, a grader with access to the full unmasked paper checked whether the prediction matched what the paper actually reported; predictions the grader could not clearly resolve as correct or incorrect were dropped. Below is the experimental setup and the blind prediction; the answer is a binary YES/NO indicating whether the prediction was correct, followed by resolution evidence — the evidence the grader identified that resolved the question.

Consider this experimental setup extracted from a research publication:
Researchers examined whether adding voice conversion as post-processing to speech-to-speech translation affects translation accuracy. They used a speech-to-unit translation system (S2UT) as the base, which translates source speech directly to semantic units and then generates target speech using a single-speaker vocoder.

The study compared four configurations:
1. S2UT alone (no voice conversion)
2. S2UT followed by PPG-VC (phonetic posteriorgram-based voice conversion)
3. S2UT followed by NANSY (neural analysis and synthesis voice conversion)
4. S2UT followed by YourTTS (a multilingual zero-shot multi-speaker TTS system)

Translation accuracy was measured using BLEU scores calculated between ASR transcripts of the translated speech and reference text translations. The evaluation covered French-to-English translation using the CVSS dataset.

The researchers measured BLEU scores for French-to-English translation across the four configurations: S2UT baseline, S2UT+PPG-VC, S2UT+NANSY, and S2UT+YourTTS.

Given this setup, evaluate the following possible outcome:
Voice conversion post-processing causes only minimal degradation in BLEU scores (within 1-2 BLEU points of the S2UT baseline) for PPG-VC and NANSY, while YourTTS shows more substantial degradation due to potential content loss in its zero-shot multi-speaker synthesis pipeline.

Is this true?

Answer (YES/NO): YES